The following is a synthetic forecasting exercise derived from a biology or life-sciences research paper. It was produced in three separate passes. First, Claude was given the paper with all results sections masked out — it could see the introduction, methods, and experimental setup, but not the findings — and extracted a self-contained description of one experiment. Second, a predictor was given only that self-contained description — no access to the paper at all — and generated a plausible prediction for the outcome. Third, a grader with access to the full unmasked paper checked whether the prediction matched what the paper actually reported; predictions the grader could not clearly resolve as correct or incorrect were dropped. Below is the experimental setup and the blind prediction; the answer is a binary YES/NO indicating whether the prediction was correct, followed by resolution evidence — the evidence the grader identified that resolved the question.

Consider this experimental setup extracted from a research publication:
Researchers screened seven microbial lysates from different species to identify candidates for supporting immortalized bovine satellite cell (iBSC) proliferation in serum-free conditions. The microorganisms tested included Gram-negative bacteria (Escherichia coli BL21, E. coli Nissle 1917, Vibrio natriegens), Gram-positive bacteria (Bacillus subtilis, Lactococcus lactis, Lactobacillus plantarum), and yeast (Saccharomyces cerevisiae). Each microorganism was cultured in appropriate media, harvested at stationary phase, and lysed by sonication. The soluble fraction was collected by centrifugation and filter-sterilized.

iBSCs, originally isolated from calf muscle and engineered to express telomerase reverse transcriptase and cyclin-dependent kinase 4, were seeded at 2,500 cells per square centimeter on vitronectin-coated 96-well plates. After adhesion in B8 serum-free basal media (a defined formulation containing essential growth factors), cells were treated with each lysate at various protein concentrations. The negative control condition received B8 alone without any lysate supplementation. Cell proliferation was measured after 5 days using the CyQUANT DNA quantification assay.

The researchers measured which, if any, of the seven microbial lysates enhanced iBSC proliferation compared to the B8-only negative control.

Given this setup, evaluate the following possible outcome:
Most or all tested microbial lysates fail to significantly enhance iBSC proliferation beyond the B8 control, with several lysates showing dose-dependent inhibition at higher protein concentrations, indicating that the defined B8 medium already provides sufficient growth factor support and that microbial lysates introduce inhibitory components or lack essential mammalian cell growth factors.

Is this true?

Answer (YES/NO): NO